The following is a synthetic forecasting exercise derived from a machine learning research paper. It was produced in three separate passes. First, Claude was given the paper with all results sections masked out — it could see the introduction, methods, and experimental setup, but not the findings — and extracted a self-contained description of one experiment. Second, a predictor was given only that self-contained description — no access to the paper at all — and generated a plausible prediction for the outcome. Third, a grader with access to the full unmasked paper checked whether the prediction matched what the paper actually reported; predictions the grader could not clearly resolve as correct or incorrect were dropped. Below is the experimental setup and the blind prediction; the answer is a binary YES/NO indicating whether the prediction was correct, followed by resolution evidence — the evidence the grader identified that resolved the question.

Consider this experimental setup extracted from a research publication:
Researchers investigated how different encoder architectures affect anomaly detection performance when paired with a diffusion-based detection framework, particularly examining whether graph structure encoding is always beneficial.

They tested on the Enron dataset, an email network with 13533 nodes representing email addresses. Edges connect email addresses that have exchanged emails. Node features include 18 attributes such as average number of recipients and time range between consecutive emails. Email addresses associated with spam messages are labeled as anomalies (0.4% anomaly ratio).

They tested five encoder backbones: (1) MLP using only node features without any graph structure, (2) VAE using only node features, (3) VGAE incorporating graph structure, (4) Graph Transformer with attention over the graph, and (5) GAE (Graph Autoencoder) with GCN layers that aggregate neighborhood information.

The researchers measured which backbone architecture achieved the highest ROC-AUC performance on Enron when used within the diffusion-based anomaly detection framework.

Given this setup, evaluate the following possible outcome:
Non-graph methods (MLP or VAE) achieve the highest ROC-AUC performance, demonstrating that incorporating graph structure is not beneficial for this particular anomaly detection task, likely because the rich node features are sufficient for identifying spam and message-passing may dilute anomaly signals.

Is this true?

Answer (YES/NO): YES